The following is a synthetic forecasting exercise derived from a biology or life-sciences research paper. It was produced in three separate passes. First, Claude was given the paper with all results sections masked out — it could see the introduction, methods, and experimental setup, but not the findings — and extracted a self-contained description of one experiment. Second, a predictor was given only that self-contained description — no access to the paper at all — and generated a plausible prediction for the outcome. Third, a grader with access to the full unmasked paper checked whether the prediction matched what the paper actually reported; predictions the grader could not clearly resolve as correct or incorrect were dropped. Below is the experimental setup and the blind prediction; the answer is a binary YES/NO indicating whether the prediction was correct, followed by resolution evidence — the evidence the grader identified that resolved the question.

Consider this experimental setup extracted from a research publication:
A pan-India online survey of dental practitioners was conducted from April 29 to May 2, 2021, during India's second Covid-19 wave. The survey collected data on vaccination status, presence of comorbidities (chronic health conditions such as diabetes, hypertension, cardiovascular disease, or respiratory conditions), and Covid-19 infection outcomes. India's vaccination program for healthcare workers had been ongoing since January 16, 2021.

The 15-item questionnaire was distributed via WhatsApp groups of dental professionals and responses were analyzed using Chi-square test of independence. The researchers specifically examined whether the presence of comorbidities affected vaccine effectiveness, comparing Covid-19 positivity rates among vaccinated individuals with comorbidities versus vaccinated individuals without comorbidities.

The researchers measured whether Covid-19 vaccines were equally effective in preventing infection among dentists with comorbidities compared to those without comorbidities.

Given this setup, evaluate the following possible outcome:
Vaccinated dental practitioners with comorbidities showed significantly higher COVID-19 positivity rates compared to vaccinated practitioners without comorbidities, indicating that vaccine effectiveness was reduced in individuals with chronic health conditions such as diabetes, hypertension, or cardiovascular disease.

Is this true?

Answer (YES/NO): NO